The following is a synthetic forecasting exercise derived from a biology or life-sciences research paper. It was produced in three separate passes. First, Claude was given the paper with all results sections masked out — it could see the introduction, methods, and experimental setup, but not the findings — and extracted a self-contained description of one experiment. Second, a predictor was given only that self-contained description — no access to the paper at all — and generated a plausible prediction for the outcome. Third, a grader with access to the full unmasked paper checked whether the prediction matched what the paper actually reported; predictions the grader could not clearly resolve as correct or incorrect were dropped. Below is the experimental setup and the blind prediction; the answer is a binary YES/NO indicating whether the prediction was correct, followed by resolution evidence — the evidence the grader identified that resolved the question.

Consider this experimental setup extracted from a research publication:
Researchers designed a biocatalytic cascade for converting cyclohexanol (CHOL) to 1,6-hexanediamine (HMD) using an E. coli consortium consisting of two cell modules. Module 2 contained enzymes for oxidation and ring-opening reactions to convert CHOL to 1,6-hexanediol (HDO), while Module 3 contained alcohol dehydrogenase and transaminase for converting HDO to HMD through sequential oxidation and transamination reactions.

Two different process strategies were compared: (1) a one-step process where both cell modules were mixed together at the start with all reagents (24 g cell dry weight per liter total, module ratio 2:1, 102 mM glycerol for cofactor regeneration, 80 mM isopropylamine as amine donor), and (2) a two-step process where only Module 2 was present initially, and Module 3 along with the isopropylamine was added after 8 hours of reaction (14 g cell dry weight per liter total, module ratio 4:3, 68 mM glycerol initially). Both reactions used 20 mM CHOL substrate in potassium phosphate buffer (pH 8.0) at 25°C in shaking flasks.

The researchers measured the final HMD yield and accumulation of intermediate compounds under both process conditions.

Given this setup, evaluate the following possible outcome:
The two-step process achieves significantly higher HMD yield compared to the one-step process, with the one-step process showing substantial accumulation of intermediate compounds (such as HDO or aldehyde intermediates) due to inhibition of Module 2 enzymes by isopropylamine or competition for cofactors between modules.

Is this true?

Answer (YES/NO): NO